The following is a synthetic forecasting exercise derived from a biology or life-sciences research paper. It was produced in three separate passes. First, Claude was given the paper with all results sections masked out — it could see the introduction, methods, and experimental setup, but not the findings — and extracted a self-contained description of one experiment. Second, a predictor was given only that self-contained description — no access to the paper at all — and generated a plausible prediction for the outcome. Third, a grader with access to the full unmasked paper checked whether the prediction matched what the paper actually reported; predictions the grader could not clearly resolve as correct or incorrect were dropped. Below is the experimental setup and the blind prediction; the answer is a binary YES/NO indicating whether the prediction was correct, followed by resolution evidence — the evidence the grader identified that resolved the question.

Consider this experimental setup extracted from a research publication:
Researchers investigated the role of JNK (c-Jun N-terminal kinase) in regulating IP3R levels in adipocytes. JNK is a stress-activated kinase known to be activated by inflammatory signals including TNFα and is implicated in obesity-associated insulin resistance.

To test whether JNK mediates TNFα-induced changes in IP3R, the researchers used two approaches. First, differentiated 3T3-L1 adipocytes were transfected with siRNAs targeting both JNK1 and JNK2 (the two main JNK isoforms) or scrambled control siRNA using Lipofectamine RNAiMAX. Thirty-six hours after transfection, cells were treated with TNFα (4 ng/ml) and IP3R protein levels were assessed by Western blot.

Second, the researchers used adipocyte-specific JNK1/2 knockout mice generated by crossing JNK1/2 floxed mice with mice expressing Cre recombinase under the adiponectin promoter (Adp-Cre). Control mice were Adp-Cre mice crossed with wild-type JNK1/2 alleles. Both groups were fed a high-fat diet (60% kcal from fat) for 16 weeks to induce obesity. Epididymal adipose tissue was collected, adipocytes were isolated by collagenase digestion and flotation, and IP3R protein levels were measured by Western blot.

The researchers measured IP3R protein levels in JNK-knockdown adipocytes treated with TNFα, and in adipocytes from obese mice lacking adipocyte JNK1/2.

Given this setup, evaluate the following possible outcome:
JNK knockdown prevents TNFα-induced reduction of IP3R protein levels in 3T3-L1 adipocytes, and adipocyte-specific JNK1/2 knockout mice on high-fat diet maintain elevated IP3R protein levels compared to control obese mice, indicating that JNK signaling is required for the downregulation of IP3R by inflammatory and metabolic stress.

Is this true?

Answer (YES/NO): NO